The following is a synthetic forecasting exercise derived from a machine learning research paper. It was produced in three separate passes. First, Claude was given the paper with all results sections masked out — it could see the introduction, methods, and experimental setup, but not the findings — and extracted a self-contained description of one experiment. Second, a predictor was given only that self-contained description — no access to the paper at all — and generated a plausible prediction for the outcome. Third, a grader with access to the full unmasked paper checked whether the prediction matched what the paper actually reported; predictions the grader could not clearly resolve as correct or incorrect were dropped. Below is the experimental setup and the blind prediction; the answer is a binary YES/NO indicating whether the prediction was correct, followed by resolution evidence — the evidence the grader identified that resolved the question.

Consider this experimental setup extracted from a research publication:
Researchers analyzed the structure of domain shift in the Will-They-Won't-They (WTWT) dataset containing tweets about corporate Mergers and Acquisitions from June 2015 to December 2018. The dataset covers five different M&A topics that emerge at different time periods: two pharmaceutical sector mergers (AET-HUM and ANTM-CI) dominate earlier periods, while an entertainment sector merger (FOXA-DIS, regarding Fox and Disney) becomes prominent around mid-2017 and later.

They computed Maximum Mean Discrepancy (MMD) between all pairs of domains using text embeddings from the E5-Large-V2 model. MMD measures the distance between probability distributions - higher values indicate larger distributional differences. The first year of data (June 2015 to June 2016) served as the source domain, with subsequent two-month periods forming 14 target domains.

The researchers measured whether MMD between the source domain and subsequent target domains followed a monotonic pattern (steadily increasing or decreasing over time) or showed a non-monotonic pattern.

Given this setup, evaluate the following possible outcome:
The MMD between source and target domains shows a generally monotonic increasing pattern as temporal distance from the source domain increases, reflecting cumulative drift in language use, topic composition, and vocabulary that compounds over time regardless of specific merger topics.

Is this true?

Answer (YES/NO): NO